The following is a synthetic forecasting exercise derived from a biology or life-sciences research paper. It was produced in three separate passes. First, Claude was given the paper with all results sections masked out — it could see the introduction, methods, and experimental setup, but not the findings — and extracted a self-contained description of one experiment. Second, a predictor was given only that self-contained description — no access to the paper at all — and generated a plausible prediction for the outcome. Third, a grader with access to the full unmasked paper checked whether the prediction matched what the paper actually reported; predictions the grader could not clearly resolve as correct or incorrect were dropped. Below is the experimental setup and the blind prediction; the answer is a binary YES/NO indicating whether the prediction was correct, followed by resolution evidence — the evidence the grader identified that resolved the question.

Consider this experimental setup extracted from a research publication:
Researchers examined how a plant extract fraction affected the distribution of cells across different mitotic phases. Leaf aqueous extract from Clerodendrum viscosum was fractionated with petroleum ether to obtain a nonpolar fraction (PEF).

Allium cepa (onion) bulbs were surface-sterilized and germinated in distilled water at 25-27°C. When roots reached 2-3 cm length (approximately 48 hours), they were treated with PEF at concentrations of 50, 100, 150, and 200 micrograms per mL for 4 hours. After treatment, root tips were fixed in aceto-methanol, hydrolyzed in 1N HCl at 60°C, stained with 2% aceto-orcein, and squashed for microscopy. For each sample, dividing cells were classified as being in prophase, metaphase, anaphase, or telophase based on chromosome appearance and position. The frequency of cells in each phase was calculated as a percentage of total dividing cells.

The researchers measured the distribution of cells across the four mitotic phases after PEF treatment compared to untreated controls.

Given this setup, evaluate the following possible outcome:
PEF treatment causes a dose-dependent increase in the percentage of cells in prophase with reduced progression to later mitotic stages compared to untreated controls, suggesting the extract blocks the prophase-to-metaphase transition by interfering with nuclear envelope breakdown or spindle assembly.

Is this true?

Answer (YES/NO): NO